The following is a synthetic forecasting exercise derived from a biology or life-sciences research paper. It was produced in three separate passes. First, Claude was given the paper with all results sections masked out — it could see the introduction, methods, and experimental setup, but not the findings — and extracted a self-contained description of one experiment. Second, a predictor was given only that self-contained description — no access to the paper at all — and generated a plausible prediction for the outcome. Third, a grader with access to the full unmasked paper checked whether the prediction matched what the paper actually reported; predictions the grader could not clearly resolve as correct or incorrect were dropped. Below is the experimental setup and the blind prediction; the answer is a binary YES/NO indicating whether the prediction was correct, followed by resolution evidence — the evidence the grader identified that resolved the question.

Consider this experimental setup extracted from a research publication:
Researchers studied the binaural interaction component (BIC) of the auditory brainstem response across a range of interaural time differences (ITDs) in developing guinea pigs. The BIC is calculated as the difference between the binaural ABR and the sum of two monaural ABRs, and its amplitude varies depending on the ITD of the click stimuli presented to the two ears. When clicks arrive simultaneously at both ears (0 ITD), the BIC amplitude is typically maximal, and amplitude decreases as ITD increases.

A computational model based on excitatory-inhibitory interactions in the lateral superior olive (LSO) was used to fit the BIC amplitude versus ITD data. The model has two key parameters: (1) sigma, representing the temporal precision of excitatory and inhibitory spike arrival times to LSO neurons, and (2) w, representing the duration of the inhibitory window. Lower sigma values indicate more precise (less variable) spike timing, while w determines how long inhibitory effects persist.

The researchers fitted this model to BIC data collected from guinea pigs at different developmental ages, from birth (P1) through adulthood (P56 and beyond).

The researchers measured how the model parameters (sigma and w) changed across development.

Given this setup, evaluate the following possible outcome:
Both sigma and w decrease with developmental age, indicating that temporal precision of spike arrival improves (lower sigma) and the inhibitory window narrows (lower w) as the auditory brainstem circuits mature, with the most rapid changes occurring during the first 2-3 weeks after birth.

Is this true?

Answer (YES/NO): NO